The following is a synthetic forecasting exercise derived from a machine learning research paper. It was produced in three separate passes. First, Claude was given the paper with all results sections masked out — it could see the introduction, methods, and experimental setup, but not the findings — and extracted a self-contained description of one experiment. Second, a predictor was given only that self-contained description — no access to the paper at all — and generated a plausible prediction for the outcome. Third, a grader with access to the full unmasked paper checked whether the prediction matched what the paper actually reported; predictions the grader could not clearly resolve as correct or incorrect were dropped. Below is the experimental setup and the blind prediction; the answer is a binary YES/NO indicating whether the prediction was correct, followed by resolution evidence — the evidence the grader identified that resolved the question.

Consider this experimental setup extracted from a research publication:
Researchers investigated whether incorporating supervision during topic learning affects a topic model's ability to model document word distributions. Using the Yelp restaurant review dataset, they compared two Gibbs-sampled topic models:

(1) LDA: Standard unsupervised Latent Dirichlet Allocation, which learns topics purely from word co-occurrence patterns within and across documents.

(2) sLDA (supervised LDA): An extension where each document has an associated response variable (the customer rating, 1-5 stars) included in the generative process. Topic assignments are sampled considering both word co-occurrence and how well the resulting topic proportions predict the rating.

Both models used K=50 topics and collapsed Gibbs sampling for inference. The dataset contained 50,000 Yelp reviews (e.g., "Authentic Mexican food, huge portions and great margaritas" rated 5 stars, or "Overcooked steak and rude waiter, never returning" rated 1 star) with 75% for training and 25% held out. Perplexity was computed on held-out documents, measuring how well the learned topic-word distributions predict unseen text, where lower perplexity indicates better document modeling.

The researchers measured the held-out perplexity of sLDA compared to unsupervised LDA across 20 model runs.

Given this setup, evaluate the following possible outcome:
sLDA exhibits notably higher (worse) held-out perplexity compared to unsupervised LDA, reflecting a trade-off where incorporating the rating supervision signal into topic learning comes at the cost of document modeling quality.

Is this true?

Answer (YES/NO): NO